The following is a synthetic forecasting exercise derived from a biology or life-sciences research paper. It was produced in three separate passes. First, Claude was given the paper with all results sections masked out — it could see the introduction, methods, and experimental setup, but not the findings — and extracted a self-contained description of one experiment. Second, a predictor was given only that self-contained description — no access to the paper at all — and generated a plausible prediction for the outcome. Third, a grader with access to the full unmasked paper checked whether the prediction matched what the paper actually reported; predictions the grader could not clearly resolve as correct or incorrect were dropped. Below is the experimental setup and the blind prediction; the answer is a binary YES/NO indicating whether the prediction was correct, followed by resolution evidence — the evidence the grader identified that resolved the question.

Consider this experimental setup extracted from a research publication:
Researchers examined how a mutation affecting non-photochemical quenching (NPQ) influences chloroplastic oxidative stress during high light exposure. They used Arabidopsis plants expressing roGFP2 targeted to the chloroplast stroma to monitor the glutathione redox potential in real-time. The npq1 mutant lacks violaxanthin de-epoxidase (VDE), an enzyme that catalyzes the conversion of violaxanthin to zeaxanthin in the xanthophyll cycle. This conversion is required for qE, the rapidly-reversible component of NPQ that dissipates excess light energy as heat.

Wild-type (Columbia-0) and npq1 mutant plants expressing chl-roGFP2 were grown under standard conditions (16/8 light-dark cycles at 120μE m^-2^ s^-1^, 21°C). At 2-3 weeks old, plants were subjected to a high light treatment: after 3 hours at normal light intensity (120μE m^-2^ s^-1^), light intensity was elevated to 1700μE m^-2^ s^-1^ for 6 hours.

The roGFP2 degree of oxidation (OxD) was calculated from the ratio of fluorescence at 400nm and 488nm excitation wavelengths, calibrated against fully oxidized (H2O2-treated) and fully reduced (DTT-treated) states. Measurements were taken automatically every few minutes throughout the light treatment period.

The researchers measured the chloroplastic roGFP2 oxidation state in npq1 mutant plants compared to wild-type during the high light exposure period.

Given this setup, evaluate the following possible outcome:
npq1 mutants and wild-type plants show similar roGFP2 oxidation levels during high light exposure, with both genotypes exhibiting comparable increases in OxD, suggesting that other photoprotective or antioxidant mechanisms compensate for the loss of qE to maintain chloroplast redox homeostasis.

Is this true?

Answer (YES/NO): YES